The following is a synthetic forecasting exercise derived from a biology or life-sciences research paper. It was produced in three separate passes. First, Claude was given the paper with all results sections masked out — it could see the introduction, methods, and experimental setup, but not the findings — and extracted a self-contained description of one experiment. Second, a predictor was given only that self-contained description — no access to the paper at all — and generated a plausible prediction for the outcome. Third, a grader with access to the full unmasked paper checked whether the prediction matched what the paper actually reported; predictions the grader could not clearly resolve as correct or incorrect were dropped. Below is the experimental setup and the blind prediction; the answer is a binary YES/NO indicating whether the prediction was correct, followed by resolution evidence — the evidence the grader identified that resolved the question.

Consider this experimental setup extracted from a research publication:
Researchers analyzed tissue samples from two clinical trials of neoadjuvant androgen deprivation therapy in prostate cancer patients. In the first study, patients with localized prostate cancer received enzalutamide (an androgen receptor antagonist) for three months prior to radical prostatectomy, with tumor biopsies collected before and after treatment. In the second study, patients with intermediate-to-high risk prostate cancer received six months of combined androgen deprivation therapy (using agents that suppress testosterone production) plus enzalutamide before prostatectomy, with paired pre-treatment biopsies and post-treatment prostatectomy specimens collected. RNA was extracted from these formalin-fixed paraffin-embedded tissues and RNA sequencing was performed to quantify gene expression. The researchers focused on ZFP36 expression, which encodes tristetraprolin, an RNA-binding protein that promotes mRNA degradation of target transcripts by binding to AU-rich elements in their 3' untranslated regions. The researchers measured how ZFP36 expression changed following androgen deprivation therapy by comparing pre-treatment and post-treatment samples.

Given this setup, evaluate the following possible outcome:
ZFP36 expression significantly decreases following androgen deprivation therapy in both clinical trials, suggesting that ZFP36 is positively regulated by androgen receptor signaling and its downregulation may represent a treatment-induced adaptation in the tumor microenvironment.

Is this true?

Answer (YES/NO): NO